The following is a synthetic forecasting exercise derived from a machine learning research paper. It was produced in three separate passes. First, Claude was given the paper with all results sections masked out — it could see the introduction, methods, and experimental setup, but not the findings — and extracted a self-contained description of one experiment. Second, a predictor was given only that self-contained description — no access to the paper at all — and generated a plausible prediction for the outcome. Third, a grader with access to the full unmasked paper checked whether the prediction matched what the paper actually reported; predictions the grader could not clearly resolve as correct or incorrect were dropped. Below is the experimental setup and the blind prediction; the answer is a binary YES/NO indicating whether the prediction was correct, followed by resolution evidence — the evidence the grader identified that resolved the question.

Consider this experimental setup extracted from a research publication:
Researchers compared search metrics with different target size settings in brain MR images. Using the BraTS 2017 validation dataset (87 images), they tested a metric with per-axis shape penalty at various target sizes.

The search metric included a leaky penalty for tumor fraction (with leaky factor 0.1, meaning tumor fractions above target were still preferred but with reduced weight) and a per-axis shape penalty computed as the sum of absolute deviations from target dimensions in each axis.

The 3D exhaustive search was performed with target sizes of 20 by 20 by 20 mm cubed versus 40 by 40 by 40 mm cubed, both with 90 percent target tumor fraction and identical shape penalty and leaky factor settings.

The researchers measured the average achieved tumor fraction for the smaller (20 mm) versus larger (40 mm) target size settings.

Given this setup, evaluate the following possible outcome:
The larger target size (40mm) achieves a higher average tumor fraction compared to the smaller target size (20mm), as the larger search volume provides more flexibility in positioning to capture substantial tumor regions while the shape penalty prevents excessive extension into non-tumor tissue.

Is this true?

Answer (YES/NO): NO